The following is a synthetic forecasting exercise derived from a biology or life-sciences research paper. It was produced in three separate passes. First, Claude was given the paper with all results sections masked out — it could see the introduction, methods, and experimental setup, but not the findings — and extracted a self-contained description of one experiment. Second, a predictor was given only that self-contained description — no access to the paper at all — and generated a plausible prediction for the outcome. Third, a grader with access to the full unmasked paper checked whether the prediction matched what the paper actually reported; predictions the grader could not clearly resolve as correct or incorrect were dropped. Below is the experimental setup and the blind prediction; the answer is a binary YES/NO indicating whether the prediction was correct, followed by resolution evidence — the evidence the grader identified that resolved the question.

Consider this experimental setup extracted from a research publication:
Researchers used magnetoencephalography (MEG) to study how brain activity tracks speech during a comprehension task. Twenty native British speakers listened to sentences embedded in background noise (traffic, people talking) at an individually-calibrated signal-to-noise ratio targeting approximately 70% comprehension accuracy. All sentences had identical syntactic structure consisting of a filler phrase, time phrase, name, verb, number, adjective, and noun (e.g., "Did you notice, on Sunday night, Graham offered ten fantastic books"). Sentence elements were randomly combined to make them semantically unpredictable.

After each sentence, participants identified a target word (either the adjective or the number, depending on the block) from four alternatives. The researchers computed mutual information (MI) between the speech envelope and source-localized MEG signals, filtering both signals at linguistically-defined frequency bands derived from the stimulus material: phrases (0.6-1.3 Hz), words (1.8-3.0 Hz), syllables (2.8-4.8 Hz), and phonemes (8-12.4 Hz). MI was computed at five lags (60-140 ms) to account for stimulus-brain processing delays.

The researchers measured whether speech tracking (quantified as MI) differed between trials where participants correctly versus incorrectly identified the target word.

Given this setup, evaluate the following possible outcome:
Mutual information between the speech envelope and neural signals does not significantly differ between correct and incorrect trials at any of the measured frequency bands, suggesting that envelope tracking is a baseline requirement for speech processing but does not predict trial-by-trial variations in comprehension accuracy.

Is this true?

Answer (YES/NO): NO